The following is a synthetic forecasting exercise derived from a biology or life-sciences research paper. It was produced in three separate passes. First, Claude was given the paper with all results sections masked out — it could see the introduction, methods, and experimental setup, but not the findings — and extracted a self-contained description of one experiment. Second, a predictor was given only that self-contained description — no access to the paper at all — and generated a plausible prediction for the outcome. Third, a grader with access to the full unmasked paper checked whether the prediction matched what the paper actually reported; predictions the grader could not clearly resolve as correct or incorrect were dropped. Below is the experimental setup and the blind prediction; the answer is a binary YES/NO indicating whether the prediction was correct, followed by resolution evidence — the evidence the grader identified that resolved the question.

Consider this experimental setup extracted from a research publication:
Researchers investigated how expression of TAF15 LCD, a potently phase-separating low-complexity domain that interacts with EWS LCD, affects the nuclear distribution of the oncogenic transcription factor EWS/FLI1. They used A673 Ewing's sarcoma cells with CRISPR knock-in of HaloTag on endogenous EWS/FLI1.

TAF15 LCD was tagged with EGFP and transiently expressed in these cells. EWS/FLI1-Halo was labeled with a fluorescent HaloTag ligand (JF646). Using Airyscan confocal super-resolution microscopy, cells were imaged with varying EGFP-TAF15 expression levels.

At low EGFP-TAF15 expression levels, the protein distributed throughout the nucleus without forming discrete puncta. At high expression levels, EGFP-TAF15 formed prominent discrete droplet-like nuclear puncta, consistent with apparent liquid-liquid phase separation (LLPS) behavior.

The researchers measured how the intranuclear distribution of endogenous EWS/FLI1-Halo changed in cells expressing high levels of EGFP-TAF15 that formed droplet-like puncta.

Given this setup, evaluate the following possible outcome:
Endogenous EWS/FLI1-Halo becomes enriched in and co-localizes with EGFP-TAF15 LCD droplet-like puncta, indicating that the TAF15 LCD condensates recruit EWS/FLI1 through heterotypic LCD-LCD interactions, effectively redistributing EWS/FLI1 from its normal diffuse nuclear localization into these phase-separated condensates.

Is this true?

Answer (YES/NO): YES